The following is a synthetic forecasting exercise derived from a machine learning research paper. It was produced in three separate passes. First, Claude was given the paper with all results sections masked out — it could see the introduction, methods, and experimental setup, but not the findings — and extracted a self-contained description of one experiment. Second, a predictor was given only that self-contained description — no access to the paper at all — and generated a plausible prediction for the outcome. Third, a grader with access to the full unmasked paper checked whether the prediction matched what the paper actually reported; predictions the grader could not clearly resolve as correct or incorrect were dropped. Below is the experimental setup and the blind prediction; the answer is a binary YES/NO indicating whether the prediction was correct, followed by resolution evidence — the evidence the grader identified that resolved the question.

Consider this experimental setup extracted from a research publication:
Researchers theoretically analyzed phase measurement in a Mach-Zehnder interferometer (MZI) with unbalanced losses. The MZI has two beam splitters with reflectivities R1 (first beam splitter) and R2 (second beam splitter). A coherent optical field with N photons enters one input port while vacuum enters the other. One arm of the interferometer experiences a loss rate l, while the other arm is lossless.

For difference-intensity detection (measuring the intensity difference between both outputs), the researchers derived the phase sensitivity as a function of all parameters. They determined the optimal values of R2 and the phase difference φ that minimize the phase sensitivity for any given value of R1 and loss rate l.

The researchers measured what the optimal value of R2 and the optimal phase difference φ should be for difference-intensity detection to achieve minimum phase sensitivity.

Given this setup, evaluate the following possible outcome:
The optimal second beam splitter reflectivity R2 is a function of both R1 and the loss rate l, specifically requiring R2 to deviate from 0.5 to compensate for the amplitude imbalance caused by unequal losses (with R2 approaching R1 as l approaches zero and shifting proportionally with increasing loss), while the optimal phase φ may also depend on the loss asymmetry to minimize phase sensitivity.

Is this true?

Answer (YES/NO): NO